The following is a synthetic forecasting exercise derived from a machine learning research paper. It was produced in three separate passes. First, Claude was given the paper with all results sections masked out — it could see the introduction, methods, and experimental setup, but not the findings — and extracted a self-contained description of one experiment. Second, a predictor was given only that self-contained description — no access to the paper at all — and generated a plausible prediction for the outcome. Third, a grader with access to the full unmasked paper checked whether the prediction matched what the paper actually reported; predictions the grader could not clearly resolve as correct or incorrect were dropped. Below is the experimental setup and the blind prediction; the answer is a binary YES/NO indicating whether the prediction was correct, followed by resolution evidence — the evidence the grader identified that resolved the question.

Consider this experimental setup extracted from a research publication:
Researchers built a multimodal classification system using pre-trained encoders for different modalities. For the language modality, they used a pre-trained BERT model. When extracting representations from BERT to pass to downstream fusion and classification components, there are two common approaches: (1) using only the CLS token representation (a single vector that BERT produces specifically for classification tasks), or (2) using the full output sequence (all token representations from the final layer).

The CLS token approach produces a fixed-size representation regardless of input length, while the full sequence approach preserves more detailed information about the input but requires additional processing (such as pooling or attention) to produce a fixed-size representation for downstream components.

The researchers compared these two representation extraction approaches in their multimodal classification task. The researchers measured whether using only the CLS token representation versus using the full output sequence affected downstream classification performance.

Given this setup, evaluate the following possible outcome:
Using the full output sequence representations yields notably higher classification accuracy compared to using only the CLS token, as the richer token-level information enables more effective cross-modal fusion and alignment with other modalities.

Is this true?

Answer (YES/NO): NO